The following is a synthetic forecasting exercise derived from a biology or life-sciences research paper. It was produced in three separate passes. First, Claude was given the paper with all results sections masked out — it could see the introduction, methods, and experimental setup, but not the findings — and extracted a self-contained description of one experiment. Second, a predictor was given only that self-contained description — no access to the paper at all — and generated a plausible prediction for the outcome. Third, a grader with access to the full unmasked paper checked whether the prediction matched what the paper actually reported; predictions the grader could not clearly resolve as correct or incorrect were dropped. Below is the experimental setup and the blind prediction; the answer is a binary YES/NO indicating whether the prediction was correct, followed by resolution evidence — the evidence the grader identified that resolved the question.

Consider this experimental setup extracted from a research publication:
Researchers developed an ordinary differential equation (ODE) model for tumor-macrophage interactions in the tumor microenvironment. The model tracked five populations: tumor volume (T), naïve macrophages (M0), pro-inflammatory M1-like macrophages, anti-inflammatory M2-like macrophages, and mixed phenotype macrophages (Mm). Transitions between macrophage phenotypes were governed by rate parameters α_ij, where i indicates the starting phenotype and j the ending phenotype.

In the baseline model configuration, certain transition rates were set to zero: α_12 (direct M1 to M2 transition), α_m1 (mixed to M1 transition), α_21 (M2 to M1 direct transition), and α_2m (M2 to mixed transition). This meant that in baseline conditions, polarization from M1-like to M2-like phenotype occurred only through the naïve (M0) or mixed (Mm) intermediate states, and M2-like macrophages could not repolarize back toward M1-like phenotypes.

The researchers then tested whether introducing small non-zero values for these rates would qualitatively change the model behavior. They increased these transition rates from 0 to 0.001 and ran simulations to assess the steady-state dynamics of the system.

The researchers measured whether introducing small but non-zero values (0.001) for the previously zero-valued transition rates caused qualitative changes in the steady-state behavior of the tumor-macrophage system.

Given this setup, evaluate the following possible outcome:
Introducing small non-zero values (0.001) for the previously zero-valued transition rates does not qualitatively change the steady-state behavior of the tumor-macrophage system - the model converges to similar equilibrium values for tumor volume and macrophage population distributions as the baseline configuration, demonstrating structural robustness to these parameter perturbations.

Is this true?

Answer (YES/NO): YES